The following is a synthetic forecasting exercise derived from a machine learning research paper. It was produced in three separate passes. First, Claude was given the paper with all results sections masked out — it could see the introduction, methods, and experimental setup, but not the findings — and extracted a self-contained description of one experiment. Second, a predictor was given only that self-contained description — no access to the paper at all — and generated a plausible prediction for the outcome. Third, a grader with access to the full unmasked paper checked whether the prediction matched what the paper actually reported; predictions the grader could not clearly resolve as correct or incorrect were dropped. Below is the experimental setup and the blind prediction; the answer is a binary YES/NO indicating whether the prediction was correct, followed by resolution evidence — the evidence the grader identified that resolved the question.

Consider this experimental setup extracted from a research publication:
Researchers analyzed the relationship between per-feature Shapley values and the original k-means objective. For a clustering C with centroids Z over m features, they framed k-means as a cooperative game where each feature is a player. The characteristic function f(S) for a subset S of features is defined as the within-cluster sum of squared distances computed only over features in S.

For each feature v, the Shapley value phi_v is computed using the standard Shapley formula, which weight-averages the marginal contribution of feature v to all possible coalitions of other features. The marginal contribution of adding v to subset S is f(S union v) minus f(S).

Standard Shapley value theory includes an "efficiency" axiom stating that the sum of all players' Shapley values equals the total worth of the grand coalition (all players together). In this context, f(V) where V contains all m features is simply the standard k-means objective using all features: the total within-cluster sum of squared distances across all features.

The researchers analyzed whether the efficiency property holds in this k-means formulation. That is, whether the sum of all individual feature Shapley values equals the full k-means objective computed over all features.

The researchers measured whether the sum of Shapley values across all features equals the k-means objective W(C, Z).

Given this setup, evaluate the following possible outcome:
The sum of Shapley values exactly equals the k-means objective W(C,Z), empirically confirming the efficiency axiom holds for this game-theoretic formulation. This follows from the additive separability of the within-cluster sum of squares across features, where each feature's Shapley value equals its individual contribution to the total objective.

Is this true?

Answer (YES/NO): YES